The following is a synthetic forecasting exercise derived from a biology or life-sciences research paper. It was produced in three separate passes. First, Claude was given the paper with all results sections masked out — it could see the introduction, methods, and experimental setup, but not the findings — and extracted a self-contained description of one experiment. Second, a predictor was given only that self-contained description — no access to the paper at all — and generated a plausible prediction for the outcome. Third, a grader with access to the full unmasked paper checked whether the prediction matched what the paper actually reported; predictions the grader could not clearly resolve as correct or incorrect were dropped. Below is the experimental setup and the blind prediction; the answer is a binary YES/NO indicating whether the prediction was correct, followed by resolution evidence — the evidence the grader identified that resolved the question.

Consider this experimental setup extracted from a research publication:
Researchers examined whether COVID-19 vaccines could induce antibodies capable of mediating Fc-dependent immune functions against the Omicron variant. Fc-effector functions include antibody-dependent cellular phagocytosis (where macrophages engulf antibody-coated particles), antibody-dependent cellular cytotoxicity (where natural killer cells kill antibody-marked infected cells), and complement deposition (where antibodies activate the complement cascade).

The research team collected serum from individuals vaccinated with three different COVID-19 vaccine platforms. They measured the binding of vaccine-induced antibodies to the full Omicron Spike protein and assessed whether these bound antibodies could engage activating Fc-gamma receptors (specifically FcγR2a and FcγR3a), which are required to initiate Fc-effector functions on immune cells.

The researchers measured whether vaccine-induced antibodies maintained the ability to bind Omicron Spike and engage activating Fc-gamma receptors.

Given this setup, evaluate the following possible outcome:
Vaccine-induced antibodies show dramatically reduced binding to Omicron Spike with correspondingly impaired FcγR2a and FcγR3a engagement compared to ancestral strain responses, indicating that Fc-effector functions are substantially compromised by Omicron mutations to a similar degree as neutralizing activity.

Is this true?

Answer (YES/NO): NO